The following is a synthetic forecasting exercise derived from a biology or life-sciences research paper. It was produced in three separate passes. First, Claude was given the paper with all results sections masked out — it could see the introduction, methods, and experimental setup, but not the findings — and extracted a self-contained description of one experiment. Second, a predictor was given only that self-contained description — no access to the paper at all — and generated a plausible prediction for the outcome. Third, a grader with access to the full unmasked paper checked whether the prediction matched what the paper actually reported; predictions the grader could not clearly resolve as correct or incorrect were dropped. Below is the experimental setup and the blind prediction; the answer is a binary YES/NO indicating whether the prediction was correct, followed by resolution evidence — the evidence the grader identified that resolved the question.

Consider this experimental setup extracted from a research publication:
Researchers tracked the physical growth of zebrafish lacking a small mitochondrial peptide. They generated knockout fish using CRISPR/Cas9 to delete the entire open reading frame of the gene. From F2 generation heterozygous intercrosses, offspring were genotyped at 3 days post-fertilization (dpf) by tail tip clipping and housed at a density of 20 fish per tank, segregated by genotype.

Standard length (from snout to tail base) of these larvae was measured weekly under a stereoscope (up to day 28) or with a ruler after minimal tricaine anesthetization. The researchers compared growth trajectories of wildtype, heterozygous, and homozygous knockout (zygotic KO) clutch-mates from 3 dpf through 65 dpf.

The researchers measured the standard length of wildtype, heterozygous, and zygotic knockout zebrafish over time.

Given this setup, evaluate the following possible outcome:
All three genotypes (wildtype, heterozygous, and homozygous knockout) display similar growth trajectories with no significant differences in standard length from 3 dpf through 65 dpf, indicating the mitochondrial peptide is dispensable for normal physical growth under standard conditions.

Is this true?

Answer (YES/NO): NO